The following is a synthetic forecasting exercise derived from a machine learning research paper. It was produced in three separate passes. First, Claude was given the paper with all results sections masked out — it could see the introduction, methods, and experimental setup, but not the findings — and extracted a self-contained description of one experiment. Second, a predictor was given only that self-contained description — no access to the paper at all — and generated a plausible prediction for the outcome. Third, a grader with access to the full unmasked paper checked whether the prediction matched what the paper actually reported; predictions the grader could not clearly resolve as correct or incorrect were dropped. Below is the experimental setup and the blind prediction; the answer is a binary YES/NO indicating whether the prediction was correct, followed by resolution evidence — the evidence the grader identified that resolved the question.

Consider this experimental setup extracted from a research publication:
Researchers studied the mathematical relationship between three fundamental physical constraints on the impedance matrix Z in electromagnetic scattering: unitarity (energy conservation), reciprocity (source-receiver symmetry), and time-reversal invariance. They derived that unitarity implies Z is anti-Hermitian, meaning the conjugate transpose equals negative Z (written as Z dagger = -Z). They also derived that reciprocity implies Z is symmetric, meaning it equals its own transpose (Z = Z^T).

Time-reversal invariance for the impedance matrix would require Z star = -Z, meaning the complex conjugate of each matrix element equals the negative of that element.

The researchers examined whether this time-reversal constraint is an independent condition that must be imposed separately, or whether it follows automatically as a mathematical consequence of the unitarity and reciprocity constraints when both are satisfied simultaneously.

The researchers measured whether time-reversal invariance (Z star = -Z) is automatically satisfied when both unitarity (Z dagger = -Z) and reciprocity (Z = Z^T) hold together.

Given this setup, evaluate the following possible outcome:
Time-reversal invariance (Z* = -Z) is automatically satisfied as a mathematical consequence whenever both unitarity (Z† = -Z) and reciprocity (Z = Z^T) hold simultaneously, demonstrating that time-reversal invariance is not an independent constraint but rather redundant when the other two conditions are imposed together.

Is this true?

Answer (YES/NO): YES